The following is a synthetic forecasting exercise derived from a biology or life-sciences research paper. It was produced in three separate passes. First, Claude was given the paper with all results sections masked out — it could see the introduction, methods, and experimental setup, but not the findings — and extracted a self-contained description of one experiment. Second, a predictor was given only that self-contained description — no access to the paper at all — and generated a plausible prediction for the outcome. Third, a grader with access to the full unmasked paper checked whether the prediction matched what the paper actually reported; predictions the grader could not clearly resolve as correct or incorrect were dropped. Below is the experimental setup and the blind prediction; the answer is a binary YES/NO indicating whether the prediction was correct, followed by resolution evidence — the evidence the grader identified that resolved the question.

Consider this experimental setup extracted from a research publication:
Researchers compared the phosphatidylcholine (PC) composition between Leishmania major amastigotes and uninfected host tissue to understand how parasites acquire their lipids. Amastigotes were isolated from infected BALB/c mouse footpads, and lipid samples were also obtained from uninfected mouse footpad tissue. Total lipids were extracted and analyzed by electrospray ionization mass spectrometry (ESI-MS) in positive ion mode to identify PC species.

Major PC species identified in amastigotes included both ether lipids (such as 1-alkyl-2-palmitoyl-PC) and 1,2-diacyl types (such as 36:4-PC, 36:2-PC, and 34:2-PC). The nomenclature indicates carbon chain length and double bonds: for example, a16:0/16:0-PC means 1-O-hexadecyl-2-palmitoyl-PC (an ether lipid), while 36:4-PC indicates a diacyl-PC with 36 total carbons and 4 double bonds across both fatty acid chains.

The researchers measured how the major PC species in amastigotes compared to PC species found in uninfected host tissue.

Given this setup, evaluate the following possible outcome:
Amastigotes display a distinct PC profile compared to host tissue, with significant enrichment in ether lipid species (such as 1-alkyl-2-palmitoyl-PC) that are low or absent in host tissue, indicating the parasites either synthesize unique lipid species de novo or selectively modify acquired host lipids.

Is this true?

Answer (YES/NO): YES